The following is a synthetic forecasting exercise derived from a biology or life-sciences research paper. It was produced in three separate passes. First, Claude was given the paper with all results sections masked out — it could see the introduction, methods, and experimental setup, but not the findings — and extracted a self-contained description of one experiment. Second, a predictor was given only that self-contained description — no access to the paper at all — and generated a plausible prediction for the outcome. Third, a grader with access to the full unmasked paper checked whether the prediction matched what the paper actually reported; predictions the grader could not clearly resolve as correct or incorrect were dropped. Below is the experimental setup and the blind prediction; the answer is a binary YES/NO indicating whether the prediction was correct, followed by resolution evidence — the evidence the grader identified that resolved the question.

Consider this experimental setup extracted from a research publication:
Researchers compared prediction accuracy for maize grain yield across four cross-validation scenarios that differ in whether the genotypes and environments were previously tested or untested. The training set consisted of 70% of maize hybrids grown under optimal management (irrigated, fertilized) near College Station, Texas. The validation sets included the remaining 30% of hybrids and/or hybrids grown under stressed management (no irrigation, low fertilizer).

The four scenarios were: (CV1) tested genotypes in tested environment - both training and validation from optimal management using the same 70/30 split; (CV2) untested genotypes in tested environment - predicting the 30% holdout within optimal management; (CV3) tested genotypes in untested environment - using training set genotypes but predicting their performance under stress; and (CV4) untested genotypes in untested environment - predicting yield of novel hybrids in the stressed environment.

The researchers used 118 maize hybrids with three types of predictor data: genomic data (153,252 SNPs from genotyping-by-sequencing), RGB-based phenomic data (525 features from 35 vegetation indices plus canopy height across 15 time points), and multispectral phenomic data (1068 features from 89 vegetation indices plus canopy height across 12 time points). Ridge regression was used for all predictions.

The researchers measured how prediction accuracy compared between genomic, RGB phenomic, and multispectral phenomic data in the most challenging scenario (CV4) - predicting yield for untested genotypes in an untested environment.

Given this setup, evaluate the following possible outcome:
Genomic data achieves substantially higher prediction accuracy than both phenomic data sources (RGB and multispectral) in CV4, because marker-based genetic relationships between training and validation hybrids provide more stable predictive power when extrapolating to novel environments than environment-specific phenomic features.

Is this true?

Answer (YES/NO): NO